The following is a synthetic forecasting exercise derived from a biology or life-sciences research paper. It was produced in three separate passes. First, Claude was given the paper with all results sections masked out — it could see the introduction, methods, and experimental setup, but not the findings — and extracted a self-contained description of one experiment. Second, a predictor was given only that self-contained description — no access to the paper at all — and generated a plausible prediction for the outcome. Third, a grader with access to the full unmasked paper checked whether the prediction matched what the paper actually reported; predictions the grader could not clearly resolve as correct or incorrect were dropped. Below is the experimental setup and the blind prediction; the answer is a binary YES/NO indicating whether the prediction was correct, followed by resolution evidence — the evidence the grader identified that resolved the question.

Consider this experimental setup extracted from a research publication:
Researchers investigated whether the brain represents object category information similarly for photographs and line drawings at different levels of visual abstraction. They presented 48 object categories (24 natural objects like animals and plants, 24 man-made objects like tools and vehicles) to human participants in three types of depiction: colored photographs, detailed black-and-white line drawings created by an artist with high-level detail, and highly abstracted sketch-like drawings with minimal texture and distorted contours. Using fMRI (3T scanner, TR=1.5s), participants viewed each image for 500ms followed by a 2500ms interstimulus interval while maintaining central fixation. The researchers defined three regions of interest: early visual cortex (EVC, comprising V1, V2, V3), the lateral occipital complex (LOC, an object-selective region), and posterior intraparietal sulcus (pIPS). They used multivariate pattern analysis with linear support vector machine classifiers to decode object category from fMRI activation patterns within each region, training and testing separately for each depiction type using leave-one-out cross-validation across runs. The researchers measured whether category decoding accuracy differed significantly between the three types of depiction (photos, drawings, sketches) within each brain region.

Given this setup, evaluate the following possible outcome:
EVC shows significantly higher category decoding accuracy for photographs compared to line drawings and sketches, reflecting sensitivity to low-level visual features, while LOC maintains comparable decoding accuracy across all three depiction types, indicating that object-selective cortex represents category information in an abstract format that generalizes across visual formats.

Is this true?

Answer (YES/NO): NO